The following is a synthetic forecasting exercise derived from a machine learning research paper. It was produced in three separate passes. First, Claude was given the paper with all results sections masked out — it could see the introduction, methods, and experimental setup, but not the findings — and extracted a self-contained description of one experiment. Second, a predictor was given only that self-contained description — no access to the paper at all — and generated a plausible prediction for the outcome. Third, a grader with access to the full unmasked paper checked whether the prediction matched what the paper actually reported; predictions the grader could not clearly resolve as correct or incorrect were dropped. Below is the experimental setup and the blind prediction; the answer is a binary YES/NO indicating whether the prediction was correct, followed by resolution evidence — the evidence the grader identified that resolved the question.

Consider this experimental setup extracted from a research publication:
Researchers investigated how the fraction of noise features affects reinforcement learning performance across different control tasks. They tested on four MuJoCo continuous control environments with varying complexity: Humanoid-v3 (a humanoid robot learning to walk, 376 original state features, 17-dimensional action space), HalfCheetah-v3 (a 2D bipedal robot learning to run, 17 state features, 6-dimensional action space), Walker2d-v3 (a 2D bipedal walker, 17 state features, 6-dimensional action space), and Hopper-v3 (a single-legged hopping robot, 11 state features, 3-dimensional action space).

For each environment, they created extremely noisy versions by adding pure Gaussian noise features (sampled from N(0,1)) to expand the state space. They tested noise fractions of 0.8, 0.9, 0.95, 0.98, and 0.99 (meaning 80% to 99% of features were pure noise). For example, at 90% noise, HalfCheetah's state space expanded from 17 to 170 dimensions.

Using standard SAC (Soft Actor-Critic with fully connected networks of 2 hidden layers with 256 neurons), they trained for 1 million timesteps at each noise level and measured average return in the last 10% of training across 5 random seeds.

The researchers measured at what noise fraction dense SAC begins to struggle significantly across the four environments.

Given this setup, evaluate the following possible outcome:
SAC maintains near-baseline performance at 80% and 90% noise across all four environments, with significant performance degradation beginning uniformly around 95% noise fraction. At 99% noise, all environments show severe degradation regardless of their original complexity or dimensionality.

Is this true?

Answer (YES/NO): NO